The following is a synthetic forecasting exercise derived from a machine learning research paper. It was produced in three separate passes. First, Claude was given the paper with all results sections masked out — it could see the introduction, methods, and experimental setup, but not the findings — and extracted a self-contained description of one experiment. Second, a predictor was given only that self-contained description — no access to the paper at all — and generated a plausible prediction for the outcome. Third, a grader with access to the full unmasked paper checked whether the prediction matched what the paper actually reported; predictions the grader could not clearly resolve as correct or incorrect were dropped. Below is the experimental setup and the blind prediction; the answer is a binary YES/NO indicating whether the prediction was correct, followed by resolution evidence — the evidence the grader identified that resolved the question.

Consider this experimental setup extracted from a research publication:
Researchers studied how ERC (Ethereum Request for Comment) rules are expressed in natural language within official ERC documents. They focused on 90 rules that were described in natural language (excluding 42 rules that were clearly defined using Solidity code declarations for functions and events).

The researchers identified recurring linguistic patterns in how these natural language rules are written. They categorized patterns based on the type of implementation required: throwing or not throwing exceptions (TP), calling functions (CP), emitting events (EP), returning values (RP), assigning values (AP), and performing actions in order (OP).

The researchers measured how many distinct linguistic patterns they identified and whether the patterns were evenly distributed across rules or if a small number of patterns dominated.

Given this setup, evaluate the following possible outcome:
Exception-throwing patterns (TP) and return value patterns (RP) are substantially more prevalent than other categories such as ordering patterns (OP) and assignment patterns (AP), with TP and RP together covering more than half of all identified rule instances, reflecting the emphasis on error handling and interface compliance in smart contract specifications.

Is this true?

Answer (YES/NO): NO